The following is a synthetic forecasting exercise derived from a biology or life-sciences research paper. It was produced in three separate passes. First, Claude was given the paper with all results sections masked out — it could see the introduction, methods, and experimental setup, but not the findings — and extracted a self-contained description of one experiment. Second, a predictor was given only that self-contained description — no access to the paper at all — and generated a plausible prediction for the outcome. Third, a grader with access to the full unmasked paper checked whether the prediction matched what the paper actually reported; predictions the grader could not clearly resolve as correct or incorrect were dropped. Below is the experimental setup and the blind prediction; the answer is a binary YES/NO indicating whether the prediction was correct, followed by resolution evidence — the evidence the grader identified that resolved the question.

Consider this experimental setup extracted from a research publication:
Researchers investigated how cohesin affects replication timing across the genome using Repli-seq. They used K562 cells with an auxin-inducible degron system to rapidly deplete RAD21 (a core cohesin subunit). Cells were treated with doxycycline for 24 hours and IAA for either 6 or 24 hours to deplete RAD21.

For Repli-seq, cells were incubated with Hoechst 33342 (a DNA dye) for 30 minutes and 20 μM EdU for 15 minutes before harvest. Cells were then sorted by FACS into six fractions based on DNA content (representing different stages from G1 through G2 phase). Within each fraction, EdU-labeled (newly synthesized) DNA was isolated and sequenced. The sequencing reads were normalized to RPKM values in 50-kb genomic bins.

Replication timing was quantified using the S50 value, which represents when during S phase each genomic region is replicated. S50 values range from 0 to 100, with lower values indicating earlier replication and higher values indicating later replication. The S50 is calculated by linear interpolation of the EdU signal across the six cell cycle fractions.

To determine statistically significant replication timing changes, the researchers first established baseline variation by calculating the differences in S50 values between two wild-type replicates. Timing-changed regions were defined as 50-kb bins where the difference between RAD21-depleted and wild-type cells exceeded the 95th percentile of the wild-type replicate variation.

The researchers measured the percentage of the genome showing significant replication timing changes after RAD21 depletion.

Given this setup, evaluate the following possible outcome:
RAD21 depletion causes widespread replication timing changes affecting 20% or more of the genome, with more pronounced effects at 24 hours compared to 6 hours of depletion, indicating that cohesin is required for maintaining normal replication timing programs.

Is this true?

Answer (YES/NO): YES